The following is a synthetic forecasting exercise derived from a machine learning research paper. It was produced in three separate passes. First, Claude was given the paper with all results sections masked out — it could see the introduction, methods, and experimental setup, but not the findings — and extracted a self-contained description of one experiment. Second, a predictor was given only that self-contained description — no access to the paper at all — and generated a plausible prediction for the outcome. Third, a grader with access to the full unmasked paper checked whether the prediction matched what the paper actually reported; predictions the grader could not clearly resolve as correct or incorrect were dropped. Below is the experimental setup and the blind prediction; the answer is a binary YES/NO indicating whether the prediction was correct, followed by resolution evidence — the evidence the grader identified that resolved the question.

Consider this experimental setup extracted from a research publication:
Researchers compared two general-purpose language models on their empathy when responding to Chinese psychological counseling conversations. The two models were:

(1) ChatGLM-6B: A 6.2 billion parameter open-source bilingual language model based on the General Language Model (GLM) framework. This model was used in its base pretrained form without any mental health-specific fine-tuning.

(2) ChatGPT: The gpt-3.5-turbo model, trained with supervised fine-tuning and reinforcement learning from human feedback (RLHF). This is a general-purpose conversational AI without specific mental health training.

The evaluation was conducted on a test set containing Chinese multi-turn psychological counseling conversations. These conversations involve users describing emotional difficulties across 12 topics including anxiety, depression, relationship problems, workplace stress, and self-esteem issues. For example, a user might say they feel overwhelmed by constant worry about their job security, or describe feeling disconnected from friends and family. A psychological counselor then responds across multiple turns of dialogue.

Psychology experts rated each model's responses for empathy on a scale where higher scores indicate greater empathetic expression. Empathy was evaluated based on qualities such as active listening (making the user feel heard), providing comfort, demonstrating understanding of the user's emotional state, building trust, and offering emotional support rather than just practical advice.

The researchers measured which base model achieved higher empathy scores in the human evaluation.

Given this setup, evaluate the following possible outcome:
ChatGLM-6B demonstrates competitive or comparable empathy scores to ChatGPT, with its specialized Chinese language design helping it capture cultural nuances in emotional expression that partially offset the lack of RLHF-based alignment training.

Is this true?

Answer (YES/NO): NO